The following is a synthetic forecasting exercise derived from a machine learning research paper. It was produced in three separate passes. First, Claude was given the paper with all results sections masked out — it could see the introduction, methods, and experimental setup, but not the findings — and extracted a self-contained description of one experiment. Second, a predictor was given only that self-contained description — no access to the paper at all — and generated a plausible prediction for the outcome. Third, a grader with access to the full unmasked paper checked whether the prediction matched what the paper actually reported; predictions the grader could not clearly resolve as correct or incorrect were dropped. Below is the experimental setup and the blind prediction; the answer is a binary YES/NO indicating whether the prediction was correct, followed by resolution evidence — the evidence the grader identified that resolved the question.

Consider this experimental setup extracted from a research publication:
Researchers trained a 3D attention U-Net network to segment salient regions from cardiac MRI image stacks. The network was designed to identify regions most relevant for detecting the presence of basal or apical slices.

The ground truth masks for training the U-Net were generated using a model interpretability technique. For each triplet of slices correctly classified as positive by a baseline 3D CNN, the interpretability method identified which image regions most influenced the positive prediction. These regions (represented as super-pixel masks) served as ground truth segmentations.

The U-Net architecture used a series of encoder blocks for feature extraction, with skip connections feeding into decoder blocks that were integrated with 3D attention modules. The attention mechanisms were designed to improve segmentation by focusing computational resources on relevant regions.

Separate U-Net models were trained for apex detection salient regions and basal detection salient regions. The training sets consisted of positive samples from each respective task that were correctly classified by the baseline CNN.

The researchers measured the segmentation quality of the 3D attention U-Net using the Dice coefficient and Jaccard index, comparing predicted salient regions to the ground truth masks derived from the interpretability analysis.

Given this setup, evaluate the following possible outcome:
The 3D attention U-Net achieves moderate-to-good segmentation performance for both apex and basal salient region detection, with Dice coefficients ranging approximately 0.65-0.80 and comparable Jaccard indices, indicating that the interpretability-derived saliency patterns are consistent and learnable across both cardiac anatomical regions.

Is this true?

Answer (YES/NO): NO